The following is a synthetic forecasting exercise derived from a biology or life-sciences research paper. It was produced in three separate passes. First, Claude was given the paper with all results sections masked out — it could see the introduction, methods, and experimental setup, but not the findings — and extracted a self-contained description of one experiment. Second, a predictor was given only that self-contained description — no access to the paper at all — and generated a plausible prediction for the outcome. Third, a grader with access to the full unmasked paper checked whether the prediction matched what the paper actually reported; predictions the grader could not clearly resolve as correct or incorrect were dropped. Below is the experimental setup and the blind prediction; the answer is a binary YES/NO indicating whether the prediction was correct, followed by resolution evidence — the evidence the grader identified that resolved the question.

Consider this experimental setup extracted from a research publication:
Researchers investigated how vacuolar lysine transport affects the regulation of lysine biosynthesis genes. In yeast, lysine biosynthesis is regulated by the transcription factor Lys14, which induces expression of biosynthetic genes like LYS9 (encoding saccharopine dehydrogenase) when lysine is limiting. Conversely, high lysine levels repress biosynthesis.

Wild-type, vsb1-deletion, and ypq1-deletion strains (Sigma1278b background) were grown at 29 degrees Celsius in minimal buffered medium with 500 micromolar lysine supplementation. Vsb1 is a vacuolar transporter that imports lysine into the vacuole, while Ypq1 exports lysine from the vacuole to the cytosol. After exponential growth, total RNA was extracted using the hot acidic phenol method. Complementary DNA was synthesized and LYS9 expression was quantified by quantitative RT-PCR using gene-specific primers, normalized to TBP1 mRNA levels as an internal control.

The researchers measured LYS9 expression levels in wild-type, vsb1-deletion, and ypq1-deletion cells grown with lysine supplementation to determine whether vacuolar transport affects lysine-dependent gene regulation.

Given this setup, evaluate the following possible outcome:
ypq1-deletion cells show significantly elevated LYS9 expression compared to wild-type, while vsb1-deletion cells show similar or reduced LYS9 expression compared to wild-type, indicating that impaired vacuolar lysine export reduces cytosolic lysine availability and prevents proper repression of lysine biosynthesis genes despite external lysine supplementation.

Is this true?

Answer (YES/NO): NO